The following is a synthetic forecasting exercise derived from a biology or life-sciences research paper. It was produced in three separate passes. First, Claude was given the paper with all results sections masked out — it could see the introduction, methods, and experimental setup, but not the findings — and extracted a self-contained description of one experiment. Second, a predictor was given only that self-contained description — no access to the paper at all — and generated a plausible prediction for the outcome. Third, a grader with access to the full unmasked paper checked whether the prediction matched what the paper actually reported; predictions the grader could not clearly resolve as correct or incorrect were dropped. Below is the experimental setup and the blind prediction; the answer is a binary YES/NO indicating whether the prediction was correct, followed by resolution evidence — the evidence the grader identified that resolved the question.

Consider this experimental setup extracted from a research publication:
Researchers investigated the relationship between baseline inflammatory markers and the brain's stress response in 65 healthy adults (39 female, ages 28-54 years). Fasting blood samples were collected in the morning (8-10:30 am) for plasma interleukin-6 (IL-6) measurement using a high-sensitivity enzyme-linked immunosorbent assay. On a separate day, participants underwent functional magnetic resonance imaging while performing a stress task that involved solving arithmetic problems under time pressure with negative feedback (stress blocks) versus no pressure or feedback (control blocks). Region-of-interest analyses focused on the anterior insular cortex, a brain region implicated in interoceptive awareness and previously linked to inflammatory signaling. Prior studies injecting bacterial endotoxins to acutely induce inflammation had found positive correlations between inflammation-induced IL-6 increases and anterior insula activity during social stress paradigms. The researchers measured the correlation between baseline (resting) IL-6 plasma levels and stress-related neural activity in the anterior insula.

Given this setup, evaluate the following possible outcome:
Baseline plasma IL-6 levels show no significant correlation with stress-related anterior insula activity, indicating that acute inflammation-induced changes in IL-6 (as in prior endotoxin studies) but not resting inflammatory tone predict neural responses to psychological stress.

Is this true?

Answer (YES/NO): NO